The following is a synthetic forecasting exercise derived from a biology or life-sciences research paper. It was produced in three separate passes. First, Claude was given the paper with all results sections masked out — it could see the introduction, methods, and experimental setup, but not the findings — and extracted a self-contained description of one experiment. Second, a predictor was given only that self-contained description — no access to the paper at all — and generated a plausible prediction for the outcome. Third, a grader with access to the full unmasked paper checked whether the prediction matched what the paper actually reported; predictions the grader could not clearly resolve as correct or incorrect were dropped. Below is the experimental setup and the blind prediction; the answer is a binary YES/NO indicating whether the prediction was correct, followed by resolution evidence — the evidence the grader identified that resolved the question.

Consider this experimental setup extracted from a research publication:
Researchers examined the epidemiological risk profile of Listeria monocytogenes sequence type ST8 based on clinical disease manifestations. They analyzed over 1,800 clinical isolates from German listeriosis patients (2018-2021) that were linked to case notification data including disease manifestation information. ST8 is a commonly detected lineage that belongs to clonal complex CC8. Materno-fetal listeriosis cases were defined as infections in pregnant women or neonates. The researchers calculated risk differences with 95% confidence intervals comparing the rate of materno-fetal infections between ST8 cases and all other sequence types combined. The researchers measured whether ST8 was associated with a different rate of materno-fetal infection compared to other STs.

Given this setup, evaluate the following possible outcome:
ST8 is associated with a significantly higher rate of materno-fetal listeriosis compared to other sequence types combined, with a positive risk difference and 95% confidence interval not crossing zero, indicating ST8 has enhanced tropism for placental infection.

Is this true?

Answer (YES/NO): NO